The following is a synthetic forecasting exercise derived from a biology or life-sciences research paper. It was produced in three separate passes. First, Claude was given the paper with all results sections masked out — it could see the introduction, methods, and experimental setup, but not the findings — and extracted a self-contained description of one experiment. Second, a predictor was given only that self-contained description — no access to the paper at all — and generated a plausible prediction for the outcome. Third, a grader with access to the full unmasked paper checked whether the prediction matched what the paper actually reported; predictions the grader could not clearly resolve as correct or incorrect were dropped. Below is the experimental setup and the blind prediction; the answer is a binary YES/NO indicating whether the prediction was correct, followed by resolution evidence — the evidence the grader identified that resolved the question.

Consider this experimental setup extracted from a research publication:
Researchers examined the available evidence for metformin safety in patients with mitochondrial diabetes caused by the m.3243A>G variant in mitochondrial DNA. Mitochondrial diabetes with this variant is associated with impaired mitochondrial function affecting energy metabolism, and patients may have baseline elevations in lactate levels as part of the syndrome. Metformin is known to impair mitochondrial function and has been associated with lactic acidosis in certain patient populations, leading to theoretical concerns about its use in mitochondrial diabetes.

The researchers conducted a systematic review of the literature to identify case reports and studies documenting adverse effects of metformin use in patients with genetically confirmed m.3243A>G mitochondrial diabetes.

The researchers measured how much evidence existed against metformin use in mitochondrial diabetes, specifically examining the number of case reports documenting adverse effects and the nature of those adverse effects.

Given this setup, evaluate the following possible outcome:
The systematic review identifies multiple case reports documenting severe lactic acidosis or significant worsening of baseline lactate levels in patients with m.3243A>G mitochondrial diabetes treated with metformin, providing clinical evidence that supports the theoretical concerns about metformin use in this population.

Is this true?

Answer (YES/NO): NO